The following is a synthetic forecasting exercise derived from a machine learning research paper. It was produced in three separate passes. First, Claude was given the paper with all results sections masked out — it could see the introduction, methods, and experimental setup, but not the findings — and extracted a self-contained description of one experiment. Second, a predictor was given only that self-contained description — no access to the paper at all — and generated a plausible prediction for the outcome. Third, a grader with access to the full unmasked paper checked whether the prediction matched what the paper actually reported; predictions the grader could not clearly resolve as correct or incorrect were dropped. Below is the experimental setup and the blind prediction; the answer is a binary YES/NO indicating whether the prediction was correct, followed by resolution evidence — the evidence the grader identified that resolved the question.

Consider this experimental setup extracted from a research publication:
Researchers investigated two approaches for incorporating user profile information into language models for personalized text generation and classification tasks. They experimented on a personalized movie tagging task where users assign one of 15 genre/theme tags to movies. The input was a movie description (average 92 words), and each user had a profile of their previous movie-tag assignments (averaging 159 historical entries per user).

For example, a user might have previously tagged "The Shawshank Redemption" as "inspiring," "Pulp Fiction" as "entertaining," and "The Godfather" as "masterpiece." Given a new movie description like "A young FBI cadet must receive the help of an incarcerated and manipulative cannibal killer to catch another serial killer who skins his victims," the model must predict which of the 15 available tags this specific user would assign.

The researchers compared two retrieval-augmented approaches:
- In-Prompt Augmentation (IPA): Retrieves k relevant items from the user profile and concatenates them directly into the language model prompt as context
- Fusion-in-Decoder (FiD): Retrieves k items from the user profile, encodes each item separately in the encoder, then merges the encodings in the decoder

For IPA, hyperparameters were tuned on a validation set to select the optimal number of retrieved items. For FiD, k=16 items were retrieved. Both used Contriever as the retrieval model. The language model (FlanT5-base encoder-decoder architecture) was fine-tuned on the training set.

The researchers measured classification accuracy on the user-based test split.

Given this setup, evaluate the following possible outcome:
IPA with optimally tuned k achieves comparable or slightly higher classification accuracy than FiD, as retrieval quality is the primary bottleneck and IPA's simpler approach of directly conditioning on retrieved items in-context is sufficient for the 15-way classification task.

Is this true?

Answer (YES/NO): NO